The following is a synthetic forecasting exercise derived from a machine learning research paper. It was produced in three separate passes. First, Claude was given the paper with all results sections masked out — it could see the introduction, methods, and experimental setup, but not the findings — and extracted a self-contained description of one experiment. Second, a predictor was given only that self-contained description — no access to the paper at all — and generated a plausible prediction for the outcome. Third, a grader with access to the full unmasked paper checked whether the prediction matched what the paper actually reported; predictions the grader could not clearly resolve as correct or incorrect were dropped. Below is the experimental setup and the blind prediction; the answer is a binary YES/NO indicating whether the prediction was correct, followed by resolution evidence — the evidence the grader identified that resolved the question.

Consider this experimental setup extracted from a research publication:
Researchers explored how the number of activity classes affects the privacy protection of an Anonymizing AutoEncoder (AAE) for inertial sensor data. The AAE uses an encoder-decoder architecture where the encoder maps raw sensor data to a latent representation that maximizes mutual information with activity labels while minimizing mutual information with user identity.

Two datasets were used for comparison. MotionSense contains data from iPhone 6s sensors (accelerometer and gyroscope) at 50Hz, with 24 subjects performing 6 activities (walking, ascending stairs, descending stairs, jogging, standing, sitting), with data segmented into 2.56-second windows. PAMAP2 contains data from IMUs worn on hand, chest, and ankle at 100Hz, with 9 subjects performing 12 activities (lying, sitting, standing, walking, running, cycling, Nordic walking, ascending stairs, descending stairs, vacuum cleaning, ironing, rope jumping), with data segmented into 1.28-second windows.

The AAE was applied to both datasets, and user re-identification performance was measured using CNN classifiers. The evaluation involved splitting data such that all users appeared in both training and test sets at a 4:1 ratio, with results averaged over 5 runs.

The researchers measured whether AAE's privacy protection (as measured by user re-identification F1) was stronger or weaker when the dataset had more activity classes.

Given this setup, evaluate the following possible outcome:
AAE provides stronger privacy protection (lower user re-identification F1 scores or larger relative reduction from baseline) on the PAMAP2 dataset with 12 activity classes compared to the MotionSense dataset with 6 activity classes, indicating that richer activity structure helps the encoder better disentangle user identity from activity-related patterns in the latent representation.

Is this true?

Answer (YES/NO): YES